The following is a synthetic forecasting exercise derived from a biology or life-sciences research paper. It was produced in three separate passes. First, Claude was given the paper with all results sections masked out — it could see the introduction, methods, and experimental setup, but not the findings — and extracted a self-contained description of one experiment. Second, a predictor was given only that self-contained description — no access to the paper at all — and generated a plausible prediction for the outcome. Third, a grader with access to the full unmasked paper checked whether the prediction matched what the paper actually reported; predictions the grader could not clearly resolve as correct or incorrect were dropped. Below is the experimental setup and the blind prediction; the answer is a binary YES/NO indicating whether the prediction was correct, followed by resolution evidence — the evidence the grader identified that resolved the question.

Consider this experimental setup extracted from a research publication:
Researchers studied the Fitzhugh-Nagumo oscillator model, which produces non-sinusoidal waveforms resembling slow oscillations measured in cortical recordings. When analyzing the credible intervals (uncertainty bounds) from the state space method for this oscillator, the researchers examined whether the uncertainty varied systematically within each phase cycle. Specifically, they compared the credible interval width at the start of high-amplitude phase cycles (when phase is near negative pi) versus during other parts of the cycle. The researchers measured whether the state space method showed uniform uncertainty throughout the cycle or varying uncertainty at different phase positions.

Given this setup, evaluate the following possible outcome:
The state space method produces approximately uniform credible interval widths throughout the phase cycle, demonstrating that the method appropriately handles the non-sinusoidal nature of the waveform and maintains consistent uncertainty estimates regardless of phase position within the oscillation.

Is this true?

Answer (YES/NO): NO